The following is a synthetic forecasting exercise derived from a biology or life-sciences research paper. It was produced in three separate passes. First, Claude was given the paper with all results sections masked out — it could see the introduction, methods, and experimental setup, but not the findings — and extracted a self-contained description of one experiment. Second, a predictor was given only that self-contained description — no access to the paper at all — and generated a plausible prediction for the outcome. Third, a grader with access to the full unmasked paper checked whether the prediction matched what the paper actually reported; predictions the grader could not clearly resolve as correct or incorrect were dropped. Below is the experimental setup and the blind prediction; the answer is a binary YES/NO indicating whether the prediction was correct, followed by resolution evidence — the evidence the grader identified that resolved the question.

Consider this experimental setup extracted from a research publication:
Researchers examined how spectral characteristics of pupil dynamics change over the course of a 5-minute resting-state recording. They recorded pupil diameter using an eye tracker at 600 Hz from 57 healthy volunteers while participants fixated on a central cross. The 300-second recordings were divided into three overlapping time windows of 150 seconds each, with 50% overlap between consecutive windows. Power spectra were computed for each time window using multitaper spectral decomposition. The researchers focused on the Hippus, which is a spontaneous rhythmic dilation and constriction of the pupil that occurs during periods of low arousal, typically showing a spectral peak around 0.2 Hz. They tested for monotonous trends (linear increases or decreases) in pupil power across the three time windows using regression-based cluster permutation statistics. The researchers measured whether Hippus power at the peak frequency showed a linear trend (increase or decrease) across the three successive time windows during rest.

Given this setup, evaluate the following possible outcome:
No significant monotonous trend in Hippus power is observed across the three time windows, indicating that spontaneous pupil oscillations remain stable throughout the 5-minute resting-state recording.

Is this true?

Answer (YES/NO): NO